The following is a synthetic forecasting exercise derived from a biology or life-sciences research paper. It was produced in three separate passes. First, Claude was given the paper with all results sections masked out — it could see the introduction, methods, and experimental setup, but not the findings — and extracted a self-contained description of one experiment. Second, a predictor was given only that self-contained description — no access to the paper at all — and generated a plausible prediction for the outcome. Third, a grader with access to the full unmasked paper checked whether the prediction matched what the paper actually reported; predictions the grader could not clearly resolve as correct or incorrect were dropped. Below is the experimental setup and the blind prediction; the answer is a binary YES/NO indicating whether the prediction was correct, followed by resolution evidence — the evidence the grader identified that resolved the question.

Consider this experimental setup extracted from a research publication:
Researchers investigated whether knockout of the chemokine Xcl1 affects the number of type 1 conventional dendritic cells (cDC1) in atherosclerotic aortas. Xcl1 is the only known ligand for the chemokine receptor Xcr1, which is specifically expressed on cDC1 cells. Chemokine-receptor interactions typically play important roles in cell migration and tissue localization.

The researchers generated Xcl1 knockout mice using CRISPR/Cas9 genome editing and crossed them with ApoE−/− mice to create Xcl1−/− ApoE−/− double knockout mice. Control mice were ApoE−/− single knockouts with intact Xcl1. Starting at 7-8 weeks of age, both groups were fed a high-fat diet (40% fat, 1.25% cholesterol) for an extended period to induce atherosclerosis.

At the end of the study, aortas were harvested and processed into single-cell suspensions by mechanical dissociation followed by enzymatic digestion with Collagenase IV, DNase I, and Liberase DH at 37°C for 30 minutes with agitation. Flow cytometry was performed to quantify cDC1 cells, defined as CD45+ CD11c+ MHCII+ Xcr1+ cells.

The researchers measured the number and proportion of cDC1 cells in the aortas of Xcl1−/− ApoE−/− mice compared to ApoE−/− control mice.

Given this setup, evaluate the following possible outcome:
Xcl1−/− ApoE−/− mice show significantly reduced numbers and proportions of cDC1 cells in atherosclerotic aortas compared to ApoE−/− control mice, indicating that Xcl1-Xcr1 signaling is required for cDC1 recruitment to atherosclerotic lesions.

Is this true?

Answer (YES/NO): YES